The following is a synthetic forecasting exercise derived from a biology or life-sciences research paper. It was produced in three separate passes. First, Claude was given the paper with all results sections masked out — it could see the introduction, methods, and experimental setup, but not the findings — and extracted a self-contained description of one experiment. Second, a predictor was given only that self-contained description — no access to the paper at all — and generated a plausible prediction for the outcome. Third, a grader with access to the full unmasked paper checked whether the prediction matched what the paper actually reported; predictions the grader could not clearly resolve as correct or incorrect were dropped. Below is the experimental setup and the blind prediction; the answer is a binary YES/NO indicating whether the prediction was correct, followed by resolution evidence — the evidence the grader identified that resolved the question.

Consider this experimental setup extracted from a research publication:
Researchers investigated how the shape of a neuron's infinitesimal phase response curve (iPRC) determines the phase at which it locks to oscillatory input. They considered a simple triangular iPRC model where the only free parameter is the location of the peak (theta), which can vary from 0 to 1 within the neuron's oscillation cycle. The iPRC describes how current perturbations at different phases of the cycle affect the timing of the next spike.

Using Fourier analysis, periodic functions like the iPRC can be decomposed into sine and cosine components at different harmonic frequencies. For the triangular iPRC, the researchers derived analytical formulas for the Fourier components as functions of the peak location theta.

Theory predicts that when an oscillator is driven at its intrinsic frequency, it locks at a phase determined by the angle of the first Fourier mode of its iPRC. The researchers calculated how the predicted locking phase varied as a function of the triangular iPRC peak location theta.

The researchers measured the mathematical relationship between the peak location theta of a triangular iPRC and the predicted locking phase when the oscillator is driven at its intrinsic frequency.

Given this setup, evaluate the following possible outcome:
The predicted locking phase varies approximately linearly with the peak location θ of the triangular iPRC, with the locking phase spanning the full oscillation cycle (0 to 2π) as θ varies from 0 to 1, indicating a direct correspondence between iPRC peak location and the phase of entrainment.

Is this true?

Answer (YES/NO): NO